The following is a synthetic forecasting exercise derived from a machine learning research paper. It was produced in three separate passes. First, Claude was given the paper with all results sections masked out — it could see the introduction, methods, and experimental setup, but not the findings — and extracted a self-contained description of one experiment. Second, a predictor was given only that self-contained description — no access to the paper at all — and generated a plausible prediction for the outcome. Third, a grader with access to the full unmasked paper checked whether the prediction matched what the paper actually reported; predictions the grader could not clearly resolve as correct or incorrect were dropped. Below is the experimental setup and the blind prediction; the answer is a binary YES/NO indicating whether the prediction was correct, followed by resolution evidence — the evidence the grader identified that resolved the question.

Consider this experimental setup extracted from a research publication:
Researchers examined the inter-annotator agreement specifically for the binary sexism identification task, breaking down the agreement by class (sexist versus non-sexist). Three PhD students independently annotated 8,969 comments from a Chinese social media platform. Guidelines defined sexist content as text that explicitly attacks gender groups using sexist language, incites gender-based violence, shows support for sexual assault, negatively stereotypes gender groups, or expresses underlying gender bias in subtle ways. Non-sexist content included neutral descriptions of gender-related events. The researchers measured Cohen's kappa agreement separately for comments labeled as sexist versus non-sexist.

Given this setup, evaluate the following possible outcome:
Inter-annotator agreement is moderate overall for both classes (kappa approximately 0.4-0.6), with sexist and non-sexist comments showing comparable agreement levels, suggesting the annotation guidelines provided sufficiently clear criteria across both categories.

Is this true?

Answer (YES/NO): NO